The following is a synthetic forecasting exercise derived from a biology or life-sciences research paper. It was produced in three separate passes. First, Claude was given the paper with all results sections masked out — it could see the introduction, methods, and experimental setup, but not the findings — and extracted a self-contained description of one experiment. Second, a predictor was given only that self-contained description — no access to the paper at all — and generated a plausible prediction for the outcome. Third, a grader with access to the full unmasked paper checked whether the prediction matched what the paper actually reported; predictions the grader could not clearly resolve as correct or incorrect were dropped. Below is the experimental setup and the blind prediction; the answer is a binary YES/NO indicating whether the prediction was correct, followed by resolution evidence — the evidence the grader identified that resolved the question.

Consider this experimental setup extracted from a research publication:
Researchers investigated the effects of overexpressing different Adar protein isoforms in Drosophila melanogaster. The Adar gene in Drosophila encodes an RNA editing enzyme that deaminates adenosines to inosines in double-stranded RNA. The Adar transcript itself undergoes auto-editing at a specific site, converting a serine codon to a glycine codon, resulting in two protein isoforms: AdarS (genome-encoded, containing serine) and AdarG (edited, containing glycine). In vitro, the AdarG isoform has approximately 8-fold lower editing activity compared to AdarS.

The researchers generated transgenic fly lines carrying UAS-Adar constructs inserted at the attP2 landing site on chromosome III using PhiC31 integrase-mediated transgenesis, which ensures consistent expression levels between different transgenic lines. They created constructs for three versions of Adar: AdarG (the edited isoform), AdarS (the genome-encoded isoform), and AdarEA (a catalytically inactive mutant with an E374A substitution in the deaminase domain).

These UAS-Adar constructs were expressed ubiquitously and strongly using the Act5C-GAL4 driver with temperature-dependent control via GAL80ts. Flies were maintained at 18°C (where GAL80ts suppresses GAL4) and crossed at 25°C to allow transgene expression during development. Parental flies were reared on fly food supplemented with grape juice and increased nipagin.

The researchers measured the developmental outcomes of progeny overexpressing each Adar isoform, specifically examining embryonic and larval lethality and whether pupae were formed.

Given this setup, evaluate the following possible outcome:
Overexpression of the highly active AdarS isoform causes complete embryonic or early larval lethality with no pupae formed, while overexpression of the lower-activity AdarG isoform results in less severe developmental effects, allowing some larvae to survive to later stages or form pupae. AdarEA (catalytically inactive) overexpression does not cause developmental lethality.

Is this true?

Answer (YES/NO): NO